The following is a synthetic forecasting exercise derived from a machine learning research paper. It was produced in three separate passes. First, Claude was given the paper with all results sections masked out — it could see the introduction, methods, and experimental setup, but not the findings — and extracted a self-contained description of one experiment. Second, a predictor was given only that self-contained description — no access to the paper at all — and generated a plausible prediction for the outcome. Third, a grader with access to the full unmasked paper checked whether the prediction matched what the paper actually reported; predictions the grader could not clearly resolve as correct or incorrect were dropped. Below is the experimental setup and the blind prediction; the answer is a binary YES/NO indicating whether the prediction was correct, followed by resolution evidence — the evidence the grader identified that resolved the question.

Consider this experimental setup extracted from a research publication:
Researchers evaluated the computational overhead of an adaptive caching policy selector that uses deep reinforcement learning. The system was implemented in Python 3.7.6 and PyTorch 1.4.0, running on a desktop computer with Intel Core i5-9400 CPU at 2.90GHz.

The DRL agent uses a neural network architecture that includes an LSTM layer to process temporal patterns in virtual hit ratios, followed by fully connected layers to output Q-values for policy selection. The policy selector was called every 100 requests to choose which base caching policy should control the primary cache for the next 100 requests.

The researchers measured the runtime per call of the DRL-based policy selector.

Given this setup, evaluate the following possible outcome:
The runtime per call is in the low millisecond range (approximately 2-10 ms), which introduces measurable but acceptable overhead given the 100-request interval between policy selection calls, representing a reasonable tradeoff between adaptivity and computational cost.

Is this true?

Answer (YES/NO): YES